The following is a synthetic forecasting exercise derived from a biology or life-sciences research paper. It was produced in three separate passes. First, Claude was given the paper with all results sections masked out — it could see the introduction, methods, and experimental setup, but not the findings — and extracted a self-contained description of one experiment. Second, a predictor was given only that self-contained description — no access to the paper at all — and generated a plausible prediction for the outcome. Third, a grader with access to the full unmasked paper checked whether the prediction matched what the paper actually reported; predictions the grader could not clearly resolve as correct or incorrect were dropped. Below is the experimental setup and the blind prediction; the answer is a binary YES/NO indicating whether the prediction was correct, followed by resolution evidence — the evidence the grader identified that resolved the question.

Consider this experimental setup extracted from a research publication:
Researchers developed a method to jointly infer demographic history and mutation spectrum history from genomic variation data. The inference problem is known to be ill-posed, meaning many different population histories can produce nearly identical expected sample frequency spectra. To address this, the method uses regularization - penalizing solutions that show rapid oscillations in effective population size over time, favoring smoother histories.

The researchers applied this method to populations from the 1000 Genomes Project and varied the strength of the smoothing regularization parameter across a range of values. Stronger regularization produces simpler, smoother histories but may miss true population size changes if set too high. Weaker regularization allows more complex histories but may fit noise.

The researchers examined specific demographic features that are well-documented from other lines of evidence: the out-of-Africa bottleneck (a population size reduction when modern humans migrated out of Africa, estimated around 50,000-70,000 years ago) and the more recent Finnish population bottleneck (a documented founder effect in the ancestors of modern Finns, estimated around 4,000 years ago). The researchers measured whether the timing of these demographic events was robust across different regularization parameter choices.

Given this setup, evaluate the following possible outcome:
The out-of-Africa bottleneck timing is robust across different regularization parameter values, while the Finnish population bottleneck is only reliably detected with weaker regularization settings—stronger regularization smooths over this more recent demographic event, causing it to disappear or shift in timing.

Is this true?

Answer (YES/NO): NO